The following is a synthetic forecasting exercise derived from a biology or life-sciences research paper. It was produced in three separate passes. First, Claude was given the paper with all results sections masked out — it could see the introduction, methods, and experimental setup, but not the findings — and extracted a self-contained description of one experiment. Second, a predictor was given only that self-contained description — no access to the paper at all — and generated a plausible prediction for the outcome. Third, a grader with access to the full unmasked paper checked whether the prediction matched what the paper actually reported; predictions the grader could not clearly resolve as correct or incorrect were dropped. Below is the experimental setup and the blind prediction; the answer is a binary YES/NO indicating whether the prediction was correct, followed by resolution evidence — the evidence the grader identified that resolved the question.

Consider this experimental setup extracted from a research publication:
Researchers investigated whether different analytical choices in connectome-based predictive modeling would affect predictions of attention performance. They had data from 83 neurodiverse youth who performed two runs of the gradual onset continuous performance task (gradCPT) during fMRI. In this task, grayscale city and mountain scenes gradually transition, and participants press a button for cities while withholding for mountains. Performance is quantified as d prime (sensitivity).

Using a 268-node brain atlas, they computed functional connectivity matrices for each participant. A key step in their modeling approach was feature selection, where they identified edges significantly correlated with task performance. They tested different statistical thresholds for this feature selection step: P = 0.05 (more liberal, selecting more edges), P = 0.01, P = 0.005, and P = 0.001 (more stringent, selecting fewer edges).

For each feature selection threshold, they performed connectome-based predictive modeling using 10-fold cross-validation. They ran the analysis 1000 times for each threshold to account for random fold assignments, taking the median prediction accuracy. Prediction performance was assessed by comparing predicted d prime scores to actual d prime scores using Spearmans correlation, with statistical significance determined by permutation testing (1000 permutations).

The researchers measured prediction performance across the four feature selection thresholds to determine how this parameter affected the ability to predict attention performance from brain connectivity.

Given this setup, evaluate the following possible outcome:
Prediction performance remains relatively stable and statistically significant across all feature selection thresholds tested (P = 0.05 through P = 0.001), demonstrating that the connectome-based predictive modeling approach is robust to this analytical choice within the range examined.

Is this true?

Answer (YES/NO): NO